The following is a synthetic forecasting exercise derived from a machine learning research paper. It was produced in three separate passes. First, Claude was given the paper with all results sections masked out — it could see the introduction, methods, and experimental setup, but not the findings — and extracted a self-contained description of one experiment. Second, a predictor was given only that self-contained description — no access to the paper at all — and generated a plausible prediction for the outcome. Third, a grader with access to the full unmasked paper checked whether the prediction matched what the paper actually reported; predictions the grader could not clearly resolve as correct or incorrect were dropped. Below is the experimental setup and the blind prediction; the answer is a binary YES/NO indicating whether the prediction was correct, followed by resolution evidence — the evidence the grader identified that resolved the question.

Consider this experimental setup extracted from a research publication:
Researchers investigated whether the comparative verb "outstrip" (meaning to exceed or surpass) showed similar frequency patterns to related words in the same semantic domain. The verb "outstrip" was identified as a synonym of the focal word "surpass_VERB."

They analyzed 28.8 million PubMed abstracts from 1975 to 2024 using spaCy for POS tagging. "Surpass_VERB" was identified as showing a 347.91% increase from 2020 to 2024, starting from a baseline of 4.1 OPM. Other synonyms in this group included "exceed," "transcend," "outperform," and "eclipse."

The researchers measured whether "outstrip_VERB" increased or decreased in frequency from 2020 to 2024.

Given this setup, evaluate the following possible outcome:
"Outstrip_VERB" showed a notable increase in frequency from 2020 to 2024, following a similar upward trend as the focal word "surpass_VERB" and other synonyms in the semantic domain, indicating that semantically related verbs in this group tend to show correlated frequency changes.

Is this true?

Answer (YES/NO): NO